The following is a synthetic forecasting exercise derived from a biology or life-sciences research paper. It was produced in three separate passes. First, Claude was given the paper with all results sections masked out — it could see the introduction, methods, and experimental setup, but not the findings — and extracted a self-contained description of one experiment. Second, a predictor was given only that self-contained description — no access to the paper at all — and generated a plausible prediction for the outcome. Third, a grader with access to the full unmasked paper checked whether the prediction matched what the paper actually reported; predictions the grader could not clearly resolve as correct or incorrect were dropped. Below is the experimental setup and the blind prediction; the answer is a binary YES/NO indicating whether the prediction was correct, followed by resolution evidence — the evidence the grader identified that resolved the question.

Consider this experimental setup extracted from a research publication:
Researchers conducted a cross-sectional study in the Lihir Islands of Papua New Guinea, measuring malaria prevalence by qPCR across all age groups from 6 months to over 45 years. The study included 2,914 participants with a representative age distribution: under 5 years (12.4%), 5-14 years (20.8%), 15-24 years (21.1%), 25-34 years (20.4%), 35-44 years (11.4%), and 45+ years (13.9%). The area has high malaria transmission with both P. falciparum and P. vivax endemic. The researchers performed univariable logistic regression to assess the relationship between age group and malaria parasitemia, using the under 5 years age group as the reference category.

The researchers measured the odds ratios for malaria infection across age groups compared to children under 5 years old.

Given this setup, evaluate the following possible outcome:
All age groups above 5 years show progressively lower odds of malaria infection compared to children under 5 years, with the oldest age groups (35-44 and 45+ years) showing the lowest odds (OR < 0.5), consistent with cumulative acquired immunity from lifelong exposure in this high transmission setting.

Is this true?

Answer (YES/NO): NO